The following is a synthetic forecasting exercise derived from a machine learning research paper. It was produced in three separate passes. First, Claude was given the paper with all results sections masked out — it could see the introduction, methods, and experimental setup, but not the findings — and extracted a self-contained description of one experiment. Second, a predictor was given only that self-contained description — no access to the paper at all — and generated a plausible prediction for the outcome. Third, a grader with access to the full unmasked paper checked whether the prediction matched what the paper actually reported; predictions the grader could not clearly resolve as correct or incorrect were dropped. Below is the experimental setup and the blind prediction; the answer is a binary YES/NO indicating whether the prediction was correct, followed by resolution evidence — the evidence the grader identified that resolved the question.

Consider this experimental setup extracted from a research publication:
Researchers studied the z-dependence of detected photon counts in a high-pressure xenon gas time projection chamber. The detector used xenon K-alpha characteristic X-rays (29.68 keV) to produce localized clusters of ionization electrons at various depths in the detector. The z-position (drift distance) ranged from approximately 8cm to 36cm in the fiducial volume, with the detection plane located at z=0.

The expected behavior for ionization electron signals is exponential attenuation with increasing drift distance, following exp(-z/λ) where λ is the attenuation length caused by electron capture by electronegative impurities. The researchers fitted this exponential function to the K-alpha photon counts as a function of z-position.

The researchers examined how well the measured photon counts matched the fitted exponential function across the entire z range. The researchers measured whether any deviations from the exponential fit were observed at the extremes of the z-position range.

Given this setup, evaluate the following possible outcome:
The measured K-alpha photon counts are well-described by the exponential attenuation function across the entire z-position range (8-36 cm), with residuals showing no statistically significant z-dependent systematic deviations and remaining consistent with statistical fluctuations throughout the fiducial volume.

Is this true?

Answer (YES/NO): NO